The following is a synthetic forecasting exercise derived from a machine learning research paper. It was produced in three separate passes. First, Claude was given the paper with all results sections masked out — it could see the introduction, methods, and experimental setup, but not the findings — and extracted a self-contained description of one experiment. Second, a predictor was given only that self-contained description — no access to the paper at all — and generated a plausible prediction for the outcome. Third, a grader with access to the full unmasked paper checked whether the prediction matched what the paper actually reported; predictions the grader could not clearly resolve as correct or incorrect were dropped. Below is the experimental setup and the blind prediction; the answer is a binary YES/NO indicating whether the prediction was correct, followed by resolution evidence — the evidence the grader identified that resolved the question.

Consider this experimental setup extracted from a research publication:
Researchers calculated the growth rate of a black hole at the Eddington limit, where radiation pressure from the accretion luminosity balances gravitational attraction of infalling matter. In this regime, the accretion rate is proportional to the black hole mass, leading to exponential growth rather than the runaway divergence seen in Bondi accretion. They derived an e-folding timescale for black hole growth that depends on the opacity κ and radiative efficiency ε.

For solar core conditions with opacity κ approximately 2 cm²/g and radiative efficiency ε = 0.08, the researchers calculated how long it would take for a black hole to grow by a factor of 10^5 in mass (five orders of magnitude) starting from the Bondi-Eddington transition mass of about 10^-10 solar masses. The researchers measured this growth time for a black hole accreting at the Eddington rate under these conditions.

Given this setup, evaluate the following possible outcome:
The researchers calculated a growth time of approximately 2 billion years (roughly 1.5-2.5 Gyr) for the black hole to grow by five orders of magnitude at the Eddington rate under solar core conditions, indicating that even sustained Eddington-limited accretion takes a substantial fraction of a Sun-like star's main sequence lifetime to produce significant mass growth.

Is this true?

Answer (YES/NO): NO